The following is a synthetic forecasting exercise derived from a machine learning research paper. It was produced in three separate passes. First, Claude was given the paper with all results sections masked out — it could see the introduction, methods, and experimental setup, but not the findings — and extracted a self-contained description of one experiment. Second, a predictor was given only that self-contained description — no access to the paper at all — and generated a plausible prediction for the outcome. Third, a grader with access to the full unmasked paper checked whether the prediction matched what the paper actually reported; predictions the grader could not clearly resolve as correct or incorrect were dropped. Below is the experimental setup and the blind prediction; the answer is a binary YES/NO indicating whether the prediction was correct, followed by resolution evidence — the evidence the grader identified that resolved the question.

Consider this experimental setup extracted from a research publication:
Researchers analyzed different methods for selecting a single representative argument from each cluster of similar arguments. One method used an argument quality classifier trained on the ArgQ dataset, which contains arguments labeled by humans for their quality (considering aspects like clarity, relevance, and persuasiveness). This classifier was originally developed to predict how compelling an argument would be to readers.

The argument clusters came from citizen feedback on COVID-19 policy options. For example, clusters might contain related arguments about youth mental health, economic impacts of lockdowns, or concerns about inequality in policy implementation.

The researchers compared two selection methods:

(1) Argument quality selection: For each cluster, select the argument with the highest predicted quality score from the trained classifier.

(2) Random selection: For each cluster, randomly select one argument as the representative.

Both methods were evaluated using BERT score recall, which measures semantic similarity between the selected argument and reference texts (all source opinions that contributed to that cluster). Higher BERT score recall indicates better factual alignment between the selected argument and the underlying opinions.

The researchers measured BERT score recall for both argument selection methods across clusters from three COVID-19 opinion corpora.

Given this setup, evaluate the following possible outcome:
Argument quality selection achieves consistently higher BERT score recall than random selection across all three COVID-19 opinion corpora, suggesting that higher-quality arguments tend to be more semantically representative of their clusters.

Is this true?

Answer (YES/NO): NO